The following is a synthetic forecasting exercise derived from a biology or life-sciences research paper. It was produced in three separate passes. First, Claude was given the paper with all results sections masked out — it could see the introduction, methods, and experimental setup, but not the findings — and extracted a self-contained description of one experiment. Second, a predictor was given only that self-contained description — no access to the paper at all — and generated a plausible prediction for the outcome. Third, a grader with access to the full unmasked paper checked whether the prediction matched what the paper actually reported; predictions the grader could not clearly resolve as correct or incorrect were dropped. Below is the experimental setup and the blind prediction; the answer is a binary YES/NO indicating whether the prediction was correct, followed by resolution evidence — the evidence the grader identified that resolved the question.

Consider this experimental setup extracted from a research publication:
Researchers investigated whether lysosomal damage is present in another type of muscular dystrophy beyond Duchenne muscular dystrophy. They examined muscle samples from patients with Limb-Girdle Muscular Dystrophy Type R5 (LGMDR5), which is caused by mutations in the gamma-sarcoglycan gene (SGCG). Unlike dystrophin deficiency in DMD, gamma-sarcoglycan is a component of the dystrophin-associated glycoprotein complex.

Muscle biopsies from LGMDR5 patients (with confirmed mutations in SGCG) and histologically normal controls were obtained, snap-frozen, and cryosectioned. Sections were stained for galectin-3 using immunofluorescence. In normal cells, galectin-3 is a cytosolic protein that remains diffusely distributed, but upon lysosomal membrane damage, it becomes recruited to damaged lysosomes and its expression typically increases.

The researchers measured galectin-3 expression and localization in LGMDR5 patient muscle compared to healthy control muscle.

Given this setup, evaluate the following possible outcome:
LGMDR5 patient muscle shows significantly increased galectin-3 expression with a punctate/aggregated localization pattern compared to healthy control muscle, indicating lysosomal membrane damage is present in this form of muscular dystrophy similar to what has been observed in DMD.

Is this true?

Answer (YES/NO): YES